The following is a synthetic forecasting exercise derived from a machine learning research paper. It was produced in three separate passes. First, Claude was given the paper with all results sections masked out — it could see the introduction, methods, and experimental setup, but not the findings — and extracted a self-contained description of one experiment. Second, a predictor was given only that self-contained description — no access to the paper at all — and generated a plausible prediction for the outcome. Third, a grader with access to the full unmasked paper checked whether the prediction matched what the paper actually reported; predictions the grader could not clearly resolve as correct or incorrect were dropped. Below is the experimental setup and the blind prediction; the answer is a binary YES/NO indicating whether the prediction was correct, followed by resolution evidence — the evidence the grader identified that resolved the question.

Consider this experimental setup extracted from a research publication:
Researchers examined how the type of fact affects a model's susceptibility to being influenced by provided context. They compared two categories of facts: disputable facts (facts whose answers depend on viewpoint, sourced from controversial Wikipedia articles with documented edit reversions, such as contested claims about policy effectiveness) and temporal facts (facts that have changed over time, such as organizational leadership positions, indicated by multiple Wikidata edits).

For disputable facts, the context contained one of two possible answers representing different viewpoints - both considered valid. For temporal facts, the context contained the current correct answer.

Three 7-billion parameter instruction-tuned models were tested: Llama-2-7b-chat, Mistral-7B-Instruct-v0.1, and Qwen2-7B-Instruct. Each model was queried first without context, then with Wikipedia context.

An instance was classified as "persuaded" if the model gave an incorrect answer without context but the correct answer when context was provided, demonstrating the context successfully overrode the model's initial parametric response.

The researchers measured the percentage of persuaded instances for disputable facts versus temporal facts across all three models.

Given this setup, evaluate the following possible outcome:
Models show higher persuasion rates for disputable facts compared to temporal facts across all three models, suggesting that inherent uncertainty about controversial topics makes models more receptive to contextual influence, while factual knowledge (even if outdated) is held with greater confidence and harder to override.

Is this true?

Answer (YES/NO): YES